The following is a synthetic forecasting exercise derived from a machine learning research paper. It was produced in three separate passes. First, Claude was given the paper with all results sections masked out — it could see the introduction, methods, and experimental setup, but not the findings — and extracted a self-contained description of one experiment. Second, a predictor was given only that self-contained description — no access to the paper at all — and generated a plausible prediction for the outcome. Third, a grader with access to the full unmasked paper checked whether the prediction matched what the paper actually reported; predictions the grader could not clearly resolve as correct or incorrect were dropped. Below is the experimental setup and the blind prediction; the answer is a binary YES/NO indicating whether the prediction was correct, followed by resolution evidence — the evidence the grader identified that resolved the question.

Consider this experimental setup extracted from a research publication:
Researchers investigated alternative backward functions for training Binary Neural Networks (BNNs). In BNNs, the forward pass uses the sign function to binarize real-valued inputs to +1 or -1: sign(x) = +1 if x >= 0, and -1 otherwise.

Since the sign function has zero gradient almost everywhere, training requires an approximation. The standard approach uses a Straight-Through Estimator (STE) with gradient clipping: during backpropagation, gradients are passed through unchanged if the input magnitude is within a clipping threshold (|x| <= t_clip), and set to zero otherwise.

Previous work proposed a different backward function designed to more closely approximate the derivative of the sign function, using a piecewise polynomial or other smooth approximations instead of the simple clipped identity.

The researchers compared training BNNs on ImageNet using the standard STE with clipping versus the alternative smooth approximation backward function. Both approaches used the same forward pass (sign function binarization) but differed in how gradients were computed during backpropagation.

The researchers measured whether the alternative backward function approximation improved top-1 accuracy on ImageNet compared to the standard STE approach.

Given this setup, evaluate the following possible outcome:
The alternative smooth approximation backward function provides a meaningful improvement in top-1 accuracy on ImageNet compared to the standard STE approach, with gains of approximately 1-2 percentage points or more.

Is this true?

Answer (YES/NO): NO